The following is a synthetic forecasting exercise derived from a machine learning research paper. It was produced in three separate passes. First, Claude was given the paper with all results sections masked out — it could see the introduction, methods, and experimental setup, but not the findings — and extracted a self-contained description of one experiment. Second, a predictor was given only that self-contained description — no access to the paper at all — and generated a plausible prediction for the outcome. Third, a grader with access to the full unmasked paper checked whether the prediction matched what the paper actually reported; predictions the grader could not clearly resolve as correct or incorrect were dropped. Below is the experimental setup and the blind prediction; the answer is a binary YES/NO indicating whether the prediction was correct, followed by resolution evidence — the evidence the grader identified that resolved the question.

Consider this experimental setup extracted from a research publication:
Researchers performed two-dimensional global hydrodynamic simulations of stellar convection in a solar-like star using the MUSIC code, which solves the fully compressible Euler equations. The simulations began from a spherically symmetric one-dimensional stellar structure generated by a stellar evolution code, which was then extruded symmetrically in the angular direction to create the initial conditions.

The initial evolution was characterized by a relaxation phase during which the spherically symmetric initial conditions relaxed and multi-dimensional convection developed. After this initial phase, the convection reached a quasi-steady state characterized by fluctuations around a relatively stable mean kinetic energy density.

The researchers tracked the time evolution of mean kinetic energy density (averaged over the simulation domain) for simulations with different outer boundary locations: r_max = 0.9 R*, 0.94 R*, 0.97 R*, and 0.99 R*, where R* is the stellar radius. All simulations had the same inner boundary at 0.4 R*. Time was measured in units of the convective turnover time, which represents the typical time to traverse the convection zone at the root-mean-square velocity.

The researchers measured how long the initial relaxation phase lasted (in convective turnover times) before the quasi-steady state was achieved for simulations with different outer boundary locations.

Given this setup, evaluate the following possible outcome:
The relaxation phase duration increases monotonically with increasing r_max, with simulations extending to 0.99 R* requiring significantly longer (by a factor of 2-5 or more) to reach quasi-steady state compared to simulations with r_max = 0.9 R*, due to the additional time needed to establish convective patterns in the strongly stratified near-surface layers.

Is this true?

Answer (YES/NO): NO